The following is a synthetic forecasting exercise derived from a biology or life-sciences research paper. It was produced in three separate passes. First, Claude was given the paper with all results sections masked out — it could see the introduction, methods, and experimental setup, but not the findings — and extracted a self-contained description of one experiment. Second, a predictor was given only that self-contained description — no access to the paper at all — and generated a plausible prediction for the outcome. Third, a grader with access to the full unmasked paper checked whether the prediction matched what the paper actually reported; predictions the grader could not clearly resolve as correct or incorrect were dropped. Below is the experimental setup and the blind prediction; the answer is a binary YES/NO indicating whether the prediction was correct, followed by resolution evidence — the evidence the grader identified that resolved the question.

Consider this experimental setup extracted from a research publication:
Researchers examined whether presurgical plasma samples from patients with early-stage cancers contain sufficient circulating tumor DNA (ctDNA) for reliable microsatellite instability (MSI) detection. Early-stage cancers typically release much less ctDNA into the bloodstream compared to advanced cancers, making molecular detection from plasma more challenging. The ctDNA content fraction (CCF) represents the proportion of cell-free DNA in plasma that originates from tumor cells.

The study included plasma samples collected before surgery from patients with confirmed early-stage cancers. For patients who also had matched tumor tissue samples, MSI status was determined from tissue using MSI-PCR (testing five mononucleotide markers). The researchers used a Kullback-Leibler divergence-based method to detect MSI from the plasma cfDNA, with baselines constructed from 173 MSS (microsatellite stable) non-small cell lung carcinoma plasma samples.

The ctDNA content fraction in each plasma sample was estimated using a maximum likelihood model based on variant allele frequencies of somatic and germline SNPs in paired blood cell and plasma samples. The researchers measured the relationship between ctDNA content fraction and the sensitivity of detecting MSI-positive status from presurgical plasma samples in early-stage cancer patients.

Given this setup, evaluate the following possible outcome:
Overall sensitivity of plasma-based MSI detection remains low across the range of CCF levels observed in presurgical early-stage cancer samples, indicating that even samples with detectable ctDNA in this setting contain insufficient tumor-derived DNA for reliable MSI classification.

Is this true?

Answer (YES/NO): NO